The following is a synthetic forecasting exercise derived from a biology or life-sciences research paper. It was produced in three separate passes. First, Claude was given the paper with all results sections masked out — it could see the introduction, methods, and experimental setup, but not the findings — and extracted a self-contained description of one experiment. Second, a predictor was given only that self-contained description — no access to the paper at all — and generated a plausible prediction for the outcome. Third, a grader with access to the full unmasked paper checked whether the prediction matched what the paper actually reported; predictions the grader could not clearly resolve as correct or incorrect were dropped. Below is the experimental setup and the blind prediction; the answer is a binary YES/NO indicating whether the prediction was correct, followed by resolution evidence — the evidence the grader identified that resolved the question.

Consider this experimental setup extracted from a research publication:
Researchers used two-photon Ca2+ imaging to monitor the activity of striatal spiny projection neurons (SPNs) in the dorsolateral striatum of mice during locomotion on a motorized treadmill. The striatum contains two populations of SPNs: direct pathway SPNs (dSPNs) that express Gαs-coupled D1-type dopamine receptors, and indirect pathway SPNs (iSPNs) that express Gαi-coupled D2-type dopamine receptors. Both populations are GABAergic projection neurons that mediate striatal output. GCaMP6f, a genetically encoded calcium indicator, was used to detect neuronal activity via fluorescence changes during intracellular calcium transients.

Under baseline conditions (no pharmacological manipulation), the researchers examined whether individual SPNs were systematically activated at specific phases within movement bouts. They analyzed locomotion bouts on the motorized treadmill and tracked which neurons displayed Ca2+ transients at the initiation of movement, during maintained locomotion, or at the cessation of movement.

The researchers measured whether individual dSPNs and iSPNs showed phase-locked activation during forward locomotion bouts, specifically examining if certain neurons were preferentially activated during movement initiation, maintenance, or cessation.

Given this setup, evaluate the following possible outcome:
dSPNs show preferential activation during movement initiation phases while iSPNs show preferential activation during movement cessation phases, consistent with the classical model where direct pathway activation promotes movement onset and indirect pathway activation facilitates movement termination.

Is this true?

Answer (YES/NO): NO